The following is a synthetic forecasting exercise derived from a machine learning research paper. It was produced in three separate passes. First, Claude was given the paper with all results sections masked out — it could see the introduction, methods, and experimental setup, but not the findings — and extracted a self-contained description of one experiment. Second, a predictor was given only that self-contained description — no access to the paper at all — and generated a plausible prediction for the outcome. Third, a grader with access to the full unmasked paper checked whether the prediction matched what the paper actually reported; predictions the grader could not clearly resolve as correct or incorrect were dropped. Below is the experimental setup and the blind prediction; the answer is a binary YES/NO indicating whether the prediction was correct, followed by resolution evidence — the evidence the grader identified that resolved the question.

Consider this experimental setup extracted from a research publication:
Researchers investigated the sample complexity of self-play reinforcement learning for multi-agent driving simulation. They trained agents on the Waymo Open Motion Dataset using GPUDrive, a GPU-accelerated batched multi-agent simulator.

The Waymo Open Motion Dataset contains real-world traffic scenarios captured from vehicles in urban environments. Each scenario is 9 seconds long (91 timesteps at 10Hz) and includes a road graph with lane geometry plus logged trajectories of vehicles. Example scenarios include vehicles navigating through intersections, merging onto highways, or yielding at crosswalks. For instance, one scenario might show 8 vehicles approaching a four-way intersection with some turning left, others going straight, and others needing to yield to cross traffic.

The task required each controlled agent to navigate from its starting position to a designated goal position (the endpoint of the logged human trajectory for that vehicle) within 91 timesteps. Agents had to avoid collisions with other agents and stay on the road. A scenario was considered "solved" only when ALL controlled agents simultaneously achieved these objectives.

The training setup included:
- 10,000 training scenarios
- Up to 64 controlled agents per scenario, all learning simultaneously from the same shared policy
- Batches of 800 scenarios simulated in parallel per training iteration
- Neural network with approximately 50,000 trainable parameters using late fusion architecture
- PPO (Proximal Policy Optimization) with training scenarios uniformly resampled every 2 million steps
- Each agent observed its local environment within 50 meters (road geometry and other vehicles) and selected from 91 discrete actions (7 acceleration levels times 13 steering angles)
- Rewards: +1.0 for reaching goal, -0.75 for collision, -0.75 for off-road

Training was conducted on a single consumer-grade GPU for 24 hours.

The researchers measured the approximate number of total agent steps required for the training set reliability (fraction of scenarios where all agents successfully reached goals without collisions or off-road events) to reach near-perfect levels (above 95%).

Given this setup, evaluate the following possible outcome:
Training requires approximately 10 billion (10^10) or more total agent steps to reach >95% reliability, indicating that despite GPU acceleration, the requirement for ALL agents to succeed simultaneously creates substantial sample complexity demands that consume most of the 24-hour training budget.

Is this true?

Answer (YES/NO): NO